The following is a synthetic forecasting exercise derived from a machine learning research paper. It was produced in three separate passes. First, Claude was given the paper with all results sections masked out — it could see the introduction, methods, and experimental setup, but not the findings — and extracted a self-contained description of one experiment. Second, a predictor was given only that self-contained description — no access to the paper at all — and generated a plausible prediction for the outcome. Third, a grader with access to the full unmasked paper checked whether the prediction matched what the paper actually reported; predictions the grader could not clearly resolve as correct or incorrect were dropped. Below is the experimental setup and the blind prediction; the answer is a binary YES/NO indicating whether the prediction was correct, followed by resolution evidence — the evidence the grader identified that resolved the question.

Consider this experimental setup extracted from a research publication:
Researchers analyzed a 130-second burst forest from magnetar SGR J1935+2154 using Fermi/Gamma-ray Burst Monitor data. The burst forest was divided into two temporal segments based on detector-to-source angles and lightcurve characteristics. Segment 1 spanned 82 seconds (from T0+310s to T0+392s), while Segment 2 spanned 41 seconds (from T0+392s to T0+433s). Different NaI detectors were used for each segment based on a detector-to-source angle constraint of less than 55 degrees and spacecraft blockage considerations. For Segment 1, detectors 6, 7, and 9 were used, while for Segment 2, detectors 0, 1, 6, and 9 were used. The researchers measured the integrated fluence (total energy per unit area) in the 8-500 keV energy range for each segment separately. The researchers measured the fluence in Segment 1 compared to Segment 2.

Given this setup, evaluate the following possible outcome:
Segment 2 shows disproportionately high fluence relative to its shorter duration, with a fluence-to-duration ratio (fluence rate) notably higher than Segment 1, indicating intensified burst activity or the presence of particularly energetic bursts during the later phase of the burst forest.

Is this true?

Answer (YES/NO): YES